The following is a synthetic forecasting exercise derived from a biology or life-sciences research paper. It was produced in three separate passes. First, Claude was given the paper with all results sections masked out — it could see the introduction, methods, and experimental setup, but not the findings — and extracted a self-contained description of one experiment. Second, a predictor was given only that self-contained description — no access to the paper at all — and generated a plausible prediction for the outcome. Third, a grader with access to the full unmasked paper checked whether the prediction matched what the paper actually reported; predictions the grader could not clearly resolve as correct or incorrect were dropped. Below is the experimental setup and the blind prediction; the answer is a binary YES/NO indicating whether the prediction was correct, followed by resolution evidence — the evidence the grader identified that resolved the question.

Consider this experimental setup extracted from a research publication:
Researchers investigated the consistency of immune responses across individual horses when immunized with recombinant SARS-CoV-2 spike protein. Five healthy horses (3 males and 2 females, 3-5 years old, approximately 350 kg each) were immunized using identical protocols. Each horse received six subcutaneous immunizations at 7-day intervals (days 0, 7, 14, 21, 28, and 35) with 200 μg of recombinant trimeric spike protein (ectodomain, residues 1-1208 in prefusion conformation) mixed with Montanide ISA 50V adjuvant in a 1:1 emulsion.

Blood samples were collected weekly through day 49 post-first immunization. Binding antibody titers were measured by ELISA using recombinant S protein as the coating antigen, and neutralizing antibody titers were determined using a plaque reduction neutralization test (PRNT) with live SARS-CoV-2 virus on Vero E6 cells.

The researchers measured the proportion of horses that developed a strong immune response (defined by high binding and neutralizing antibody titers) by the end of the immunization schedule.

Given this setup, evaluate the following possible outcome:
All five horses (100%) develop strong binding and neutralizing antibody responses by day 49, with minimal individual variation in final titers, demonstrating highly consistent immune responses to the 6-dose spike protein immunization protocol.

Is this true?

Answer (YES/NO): NO